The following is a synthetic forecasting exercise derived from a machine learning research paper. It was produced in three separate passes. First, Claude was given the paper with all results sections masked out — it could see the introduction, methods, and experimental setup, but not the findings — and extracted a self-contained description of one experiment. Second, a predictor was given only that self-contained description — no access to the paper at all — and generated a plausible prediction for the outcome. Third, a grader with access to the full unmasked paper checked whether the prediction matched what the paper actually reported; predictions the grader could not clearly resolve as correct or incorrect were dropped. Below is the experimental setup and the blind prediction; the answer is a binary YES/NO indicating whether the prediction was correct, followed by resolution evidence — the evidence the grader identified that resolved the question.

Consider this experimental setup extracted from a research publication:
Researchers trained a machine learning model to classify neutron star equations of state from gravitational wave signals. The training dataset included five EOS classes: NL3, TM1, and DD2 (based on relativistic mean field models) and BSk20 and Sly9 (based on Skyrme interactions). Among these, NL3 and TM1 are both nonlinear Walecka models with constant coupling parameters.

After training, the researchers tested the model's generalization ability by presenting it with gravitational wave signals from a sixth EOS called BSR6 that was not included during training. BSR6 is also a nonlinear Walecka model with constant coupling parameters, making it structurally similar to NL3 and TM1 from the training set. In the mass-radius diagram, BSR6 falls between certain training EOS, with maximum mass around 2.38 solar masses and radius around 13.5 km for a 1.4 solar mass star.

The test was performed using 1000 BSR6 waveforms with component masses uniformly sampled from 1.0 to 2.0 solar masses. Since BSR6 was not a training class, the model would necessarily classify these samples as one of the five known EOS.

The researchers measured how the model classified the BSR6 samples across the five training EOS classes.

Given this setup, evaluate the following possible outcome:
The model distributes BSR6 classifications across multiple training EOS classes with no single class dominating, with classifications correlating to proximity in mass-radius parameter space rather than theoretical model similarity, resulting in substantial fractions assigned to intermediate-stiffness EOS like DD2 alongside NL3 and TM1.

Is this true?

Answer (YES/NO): NO